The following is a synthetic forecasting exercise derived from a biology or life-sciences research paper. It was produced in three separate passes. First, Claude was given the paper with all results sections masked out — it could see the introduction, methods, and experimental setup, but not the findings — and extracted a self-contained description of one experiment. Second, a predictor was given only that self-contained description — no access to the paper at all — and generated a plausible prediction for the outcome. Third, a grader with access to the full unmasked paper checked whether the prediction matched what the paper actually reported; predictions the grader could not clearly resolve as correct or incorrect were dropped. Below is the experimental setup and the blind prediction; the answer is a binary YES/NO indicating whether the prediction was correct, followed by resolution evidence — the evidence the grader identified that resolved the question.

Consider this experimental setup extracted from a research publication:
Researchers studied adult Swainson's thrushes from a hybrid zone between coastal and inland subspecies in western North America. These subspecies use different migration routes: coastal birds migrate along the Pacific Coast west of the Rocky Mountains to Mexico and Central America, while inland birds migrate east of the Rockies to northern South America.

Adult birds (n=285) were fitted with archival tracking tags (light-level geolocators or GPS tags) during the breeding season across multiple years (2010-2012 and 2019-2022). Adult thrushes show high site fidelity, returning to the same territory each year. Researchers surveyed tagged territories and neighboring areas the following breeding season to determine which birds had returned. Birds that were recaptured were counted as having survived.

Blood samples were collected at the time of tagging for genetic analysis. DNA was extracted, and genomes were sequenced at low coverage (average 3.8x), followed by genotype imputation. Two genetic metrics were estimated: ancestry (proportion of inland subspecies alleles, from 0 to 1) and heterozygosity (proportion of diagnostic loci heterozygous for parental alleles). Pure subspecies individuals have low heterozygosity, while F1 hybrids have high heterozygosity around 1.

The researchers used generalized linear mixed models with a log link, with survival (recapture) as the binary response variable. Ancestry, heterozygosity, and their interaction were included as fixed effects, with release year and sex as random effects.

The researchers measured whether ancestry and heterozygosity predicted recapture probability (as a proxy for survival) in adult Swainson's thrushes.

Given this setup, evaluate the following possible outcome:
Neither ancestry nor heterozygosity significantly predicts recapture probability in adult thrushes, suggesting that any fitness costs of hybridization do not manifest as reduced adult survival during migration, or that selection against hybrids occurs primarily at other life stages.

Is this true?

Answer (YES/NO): YES